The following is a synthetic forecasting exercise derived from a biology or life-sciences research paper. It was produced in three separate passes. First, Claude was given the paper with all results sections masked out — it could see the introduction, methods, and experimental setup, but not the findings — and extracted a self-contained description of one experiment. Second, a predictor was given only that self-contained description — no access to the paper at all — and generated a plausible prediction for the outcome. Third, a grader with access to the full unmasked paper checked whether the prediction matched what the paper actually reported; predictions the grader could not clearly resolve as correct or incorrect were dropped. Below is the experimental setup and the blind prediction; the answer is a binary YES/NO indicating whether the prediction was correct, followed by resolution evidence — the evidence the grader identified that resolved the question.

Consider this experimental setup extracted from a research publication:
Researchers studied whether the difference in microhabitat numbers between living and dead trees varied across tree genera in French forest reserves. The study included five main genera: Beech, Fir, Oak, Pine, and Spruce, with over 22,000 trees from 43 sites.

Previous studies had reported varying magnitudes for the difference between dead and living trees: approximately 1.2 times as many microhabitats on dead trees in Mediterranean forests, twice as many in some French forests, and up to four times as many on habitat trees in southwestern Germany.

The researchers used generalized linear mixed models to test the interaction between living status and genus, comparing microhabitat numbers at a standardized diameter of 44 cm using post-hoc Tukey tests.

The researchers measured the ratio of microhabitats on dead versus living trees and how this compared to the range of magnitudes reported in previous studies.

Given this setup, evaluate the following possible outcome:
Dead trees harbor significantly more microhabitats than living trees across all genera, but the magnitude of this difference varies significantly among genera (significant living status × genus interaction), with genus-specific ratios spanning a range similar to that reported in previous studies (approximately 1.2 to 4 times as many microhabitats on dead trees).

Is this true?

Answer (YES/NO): NO